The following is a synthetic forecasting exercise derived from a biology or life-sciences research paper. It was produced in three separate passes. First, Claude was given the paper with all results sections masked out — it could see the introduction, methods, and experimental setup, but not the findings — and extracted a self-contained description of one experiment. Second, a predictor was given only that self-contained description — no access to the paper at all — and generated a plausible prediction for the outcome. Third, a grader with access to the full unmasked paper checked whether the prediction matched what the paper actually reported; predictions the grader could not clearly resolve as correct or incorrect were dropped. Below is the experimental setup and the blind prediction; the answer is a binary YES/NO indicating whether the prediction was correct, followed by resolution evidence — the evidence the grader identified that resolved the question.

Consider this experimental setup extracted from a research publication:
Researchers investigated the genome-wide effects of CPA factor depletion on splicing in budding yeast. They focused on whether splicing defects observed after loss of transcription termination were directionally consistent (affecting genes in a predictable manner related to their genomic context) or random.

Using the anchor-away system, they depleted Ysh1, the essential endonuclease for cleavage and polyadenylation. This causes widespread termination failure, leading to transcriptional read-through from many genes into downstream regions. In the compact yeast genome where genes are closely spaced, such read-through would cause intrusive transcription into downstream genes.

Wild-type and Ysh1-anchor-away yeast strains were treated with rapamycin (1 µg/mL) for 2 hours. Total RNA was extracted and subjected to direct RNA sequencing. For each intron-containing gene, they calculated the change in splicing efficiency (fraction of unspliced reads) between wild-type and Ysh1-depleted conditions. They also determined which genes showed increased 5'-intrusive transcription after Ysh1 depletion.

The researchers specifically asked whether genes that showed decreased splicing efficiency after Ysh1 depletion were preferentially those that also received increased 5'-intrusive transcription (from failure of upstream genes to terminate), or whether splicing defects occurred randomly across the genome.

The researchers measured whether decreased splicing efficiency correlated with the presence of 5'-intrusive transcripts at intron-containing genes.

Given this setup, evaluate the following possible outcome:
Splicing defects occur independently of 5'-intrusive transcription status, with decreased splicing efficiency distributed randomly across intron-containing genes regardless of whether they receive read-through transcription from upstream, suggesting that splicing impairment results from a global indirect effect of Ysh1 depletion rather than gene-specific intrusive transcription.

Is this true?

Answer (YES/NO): NO